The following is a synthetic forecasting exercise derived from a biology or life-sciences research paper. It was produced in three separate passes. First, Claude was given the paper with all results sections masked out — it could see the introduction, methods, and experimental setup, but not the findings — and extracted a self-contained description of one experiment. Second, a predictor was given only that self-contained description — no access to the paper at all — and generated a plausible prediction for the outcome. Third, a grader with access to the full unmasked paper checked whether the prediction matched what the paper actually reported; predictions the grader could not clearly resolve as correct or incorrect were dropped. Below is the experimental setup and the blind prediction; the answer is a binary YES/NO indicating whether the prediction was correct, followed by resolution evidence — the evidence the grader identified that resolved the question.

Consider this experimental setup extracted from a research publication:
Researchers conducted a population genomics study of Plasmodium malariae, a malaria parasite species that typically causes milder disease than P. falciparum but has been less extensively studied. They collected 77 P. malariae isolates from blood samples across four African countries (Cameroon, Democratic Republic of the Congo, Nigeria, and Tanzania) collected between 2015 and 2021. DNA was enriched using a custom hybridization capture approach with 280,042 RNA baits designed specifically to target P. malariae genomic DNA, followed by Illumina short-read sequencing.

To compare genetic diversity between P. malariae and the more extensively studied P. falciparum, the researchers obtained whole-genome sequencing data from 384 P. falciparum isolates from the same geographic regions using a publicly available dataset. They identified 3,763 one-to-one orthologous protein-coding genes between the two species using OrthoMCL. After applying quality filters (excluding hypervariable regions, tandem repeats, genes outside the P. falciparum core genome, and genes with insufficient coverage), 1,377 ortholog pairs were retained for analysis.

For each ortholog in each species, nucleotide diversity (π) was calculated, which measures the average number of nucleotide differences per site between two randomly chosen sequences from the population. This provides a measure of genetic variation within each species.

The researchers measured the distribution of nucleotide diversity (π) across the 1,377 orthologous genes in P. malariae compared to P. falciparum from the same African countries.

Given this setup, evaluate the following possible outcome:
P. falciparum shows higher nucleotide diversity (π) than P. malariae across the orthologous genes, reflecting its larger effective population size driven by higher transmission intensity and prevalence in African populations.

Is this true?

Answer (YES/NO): YES